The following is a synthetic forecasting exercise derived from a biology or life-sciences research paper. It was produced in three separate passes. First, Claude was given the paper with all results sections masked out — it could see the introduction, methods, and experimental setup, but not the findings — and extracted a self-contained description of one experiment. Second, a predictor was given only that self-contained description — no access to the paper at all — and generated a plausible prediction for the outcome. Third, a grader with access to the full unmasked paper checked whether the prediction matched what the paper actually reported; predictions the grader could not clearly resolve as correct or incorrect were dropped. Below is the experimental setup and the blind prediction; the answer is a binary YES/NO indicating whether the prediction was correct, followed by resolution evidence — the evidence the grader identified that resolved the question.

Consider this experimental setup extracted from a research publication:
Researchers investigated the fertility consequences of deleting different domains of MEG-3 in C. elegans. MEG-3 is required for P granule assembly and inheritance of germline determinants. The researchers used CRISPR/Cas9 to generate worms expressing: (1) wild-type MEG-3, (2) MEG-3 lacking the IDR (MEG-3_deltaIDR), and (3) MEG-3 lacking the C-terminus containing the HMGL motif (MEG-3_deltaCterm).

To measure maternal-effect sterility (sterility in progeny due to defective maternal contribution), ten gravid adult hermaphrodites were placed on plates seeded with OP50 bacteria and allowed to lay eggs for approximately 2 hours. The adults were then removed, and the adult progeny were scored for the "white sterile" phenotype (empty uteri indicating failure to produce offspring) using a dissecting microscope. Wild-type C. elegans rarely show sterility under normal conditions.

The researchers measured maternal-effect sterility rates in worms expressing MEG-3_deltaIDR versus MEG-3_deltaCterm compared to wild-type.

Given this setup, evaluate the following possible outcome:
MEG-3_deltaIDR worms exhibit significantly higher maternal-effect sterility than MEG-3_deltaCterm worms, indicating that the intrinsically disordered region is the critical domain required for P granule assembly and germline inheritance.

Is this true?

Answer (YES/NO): NO